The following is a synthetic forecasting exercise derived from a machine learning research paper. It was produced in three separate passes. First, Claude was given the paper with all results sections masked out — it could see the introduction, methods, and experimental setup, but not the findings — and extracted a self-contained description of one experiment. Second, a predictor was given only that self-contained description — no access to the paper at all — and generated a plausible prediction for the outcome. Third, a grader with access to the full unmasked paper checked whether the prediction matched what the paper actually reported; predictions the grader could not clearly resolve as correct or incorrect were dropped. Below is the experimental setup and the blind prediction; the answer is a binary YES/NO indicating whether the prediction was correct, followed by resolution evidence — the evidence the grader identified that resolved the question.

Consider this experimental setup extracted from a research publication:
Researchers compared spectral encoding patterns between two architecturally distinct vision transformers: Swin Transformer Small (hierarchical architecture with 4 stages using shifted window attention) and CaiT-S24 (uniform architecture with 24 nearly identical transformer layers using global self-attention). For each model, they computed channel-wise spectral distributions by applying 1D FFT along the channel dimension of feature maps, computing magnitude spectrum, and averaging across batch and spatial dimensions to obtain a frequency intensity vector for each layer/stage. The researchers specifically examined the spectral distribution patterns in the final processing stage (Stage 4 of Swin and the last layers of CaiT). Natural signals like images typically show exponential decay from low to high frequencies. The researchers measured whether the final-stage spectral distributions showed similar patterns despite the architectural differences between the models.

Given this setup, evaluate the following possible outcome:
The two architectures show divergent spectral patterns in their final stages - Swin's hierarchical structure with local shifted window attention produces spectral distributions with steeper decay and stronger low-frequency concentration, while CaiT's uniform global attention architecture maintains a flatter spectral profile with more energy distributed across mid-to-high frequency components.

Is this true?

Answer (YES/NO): NO